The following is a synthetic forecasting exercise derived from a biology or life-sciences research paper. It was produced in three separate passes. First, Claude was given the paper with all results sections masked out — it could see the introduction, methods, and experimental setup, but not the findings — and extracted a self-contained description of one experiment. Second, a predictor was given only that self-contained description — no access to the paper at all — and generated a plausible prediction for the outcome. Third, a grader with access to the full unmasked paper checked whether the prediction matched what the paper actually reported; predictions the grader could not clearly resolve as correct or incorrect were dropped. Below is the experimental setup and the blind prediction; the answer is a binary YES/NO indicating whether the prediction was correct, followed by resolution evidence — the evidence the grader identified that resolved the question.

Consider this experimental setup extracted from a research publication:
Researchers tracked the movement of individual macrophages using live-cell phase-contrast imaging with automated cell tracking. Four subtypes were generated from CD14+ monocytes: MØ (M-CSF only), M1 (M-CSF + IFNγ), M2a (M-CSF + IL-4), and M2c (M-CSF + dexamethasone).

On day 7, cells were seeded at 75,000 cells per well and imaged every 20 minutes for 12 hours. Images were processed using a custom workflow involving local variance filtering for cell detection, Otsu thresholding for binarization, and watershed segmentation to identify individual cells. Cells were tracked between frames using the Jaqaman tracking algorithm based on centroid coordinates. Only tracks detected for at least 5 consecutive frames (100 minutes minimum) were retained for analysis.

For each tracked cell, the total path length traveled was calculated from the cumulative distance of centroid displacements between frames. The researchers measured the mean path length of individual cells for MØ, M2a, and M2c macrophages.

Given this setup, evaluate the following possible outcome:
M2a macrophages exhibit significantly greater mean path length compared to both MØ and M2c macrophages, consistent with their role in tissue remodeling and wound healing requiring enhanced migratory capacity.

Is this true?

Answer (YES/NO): YES